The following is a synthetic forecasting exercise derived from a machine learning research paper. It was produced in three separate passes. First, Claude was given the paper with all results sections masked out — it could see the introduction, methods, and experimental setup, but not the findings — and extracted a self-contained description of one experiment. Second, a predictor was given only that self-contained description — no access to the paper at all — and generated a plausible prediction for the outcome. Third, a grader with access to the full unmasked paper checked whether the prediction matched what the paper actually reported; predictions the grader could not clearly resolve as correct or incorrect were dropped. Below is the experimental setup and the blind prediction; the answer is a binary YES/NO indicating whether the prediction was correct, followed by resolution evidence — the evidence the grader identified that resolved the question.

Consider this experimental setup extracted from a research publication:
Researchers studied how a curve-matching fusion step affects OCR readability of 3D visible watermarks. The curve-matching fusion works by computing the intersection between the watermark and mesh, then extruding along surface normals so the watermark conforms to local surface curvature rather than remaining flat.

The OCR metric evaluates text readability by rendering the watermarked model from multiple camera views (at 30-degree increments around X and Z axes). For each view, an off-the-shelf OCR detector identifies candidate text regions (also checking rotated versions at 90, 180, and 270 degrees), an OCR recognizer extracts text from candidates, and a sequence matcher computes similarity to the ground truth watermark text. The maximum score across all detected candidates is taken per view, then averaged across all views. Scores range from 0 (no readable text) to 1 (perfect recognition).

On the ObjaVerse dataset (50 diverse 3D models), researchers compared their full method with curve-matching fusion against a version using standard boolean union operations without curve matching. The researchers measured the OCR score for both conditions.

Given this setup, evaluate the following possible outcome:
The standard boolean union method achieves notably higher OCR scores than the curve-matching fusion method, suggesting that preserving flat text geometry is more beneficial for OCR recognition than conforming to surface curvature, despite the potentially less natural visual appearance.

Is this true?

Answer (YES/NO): NO